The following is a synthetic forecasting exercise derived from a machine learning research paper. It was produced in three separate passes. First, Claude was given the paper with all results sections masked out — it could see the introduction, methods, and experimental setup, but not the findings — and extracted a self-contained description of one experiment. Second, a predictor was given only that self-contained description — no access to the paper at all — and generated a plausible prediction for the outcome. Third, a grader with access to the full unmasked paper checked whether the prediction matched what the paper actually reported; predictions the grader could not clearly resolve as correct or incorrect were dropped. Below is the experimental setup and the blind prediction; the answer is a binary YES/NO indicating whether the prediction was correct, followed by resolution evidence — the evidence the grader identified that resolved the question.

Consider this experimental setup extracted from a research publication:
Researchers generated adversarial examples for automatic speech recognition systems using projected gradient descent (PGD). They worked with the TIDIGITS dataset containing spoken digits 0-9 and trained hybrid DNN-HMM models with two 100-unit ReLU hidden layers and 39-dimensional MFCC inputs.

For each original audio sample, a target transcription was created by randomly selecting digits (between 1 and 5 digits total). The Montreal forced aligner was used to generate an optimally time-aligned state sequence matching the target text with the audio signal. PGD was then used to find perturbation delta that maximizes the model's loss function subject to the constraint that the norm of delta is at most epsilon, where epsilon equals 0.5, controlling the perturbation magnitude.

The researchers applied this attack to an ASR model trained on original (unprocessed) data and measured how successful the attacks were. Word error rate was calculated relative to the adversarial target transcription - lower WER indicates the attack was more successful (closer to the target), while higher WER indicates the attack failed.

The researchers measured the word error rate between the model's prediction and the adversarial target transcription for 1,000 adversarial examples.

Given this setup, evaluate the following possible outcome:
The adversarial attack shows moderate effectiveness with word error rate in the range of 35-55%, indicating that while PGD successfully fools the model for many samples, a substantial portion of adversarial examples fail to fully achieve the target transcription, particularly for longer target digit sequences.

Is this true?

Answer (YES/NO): NO